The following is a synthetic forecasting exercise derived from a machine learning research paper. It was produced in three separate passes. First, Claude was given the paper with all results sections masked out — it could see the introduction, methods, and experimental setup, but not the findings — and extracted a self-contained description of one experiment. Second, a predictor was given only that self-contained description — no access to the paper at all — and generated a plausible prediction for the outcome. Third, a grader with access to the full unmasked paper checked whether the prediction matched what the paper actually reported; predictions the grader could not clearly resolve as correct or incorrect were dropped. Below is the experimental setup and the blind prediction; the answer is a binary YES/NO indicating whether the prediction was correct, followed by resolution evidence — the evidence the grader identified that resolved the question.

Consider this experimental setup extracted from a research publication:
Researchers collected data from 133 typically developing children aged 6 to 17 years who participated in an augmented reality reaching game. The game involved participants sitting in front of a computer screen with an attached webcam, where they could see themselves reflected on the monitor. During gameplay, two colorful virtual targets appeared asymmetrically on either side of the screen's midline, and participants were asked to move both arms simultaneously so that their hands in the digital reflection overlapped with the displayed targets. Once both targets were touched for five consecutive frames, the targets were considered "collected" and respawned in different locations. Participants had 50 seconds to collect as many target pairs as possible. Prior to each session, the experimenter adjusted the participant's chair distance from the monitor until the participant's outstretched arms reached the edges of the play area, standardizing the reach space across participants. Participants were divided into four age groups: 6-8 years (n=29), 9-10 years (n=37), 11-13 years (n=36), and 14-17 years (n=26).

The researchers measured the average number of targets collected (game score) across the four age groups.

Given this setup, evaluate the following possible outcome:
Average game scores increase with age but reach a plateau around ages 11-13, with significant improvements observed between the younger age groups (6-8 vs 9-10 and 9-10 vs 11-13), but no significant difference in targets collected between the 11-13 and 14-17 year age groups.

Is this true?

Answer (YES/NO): NO